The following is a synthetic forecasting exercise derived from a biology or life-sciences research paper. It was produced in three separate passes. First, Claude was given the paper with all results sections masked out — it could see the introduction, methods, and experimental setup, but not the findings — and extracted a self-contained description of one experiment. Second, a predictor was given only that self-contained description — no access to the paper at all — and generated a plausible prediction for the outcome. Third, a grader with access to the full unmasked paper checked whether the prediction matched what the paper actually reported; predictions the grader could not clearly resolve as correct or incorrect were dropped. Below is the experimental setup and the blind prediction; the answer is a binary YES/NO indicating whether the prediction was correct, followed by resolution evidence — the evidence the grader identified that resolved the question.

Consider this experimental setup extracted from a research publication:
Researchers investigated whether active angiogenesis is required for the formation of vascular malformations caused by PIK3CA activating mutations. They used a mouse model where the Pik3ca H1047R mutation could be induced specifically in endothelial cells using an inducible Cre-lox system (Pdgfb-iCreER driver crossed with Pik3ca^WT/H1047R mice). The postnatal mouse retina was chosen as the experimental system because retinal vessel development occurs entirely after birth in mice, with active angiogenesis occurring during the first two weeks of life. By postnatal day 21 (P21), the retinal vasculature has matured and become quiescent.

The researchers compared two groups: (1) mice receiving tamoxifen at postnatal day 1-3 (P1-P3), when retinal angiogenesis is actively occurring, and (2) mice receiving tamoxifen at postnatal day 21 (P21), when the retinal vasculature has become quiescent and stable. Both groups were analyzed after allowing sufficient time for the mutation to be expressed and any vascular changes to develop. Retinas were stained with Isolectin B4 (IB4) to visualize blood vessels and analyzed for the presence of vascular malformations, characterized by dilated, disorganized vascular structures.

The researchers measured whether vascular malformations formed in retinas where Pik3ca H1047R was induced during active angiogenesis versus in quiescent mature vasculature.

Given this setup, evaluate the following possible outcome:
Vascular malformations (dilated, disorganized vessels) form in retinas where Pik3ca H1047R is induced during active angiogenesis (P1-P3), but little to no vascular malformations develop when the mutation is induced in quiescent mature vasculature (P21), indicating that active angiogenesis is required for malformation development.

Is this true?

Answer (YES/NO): YES